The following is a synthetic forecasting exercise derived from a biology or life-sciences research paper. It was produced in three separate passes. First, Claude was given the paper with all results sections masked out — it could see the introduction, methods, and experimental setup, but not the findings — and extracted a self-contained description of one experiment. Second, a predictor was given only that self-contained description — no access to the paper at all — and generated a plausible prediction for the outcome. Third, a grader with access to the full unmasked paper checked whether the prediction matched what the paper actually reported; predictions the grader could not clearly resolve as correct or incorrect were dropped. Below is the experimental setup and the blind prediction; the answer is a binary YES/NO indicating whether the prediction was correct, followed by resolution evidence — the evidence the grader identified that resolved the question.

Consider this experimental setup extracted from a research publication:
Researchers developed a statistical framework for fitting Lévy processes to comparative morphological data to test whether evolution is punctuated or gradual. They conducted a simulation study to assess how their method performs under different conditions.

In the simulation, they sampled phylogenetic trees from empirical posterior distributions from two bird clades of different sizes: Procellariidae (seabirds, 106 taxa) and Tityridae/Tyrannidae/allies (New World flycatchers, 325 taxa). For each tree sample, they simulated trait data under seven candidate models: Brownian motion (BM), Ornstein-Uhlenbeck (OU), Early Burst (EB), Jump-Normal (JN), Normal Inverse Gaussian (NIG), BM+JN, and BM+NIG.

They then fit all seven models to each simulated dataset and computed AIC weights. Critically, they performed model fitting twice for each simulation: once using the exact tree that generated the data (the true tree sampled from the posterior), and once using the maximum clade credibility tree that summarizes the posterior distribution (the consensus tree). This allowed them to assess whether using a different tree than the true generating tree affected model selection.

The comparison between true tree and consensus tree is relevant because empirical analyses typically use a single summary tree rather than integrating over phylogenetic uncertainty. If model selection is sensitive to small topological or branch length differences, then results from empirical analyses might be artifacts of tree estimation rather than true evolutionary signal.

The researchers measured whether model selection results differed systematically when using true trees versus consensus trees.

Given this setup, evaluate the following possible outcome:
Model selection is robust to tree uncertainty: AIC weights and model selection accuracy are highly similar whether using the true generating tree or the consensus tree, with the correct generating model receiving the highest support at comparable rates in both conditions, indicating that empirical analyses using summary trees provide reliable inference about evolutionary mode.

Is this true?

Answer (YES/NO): YES